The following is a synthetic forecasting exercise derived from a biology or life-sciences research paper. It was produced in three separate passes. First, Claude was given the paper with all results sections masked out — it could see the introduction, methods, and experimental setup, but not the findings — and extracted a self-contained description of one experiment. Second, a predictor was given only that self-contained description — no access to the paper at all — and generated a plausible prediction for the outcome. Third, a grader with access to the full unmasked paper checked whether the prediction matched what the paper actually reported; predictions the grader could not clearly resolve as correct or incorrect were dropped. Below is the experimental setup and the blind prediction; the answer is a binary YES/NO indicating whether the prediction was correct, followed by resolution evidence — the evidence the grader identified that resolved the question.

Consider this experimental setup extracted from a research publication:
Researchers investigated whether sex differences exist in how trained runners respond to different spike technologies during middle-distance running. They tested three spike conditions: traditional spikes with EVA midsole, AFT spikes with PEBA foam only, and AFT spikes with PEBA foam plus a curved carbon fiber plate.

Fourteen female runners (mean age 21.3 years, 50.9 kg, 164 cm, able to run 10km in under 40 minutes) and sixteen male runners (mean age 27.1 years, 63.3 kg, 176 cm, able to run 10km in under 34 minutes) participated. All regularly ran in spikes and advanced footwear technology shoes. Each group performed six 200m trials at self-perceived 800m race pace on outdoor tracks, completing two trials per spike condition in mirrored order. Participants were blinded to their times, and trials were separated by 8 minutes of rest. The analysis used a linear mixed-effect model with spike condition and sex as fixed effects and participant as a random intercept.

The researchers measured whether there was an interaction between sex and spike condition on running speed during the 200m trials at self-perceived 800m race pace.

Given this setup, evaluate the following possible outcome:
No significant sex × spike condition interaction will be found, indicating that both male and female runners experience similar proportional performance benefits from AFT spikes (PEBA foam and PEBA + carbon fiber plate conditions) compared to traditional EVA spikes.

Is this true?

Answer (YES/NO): NO